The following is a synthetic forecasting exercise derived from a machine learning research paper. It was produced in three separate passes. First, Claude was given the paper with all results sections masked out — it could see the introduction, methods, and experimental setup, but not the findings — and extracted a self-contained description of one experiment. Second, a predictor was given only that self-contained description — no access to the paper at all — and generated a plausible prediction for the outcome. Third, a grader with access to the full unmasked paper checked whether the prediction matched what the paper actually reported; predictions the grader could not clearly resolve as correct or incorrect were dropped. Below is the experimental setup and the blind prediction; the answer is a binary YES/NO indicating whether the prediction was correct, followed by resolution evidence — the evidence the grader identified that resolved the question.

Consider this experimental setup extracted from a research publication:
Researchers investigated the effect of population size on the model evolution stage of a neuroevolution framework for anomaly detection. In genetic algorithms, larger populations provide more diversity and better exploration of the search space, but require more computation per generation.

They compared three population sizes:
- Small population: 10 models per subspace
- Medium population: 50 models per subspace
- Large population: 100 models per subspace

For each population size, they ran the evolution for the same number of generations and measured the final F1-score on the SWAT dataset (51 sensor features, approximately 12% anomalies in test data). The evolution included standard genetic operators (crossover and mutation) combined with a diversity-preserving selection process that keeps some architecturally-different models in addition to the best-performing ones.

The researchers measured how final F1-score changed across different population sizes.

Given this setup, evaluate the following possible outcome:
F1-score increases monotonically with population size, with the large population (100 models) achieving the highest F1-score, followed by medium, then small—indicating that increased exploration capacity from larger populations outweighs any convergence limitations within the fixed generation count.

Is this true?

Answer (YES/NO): YES